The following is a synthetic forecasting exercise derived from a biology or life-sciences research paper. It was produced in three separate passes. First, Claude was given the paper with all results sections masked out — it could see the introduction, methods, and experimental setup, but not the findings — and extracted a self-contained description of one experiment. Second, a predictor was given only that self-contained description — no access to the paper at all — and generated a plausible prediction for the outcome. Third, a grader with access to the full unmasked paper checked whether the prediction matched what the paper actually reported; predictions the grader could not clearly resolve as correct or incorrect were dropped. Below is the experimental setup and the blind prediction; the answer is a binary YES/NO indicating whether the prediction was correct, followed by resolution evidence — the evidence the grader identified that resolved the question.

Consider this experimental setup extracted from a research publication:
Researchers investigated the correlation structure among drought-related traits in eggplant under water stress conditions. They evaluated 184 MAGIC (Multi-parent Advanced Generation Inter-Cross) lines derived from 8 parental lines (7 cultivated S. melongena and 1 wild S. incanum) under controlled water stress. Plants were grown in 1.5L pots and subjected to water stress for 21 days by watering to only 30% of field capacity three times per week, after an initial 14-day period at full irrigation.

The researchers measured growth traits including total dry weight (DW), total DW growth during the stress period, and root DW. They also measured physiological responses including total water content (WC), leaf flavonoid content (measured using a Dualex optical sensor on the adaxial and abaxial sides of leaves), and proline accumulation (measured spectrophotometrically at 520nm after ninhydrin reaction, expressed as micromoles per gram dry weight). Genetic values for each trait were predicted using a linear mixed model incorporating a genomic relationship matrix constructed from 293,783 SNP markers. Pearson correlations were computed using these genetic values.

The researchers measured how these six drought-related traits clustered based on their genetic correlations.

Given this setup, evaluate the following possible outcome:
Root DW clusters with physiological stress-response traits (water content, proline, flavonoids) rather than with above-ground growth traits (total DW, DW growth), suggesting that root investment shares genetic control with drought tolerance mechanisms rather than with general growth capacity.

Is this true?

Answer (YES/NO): NO